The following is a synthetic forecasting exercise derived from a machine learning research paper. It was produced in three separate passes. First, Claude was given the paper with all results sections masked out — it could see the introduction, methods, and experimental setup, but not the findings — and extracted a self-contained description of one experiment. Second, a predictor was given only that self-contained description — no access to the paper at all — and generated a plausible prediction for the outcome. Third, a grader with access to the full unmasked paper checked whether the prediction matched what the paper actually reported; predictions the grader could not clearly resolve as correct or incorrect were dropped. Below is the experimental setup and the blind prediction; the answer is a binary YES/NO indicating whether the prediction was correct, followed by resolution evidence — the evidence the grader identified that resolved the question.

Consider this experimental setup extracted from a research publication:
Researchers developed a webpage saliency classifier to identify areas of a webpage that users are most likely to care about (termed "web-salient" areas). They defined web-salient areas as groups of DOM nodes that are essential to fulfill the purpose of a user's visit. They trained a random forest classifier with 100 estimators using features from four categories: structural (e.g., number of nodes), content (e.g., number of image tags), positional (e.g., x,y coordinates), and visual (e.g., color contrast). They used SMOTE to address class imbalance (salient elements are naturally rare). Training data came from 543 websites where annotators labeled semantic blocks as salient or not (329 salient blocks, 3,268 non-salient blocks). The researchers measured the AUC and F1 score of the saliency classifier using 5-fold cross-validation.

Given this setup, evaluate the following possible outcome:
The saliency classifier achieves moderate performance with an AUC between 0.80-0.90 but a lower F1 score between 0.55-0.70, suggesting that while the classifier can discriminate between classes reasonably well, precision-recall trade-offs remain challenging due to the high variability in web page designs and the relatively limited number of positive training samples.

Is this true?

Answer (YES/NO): YES